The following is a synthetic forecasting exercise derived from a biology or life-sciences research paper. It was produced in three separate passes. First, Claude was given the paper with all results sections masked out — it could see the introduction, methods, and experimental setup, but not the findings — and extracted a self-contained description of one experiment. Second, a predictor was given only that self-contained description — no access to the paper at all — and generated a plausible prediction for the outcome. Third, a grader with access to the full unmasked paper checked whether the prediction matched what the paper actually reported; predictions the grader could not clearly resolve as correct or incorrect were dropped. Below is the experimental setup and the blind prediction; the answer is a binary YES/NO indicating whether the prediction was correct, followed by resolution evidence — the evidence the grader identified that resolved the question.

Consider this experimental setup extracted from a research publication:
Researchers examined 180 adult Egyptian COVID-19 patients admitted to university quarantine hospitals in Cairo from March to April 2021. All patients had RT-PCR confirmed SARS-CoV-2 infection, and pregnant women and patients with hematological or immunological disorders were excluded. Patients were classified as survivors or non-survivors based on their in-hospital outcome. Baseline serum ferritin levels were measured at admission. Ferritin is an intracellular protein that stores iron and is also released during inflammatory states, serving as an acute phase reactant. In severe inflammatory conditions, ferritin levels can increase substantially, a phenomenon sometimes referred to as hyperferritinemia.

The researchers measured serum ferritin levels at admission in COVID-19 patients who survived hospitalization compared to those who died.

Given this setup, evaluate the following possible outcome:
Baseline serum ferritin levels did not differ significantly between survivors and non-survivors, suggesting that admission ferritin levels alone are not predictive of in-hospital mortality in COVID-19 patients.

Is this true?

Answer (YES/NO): NO